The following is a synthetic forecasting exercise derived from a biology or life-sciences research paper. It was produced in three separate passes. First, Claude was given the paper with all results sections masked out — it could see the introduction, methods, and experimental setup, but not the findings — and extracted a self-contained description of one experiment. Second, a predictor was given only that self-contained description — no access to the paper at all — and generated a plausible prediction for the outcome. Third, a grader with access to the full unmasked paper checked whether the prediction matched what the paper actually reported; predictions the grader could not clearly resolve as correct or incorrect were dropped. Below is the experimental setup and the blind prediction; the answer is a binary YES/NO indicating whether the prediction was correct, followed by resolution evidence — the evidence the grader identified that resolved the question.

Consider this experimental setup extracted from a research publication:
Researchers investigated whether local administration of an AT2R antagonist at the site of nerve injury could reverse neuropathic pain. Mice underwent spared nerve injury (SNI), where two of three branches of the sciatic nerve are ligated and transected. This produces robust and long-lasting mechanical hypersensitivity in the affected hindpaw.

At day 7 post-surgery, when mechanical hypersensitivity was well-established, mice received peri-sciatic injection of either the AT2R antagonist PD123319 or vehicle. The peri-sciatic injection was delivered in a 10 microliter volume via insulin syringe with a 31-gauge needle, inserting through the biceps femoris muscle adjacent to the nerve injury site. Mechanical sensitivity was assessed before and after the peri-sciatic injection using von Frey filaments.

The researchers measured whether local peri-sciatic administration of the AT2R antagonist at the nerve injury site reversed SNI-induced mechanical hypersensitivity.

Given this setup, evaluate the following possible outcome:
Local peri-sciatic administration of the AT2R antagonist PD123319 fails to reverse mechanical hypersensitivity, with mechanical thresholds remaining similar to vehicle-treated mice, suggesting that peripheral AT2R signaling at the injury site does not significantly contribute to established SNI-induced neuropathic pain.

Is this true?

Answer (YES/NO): NO